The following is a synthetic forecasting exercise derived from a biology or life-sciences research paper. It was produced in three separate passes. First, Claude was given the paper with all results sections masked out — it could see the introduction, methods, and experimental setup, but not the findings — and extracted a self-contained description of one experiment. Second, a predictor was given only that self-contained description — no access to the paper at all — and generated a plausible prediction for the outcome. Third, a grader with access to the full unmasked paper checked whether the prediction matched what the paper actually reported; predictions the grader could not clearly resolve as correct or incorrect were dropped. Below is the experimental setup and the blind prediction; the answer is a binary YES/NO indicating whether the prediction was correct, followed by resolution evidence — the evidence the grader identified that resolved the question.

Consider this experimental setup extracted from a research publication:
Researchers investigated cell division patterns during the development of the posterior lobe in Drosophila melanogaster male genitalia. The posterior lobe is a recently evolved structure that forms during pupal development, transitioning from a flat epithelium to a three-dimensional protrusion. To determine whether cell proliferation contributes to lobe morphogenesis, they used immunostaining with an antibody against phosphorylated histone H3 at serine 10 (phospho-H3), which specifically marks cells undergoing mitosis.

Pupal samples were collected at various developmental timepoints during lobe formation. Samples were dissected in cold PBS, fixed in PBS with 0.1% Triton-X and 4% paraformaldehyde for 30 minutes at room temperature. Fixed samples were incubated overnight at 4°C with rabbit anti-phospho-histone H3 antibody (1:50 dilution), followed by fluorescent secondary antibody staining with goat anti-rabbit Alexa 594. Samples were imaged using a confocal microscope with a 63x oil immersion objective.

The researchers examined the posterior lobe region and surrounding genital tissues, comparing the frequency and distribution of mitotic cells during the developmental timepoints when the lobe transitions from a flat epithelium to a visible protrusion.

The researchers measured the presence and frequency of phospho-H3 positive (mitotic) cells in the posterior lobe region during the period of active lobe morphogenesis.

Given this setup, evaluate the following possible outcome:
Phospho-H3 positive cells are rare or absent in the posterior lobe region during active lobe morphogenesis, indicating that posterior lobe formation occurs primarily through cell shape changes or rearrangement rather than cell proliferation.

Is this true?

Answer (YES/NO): YES